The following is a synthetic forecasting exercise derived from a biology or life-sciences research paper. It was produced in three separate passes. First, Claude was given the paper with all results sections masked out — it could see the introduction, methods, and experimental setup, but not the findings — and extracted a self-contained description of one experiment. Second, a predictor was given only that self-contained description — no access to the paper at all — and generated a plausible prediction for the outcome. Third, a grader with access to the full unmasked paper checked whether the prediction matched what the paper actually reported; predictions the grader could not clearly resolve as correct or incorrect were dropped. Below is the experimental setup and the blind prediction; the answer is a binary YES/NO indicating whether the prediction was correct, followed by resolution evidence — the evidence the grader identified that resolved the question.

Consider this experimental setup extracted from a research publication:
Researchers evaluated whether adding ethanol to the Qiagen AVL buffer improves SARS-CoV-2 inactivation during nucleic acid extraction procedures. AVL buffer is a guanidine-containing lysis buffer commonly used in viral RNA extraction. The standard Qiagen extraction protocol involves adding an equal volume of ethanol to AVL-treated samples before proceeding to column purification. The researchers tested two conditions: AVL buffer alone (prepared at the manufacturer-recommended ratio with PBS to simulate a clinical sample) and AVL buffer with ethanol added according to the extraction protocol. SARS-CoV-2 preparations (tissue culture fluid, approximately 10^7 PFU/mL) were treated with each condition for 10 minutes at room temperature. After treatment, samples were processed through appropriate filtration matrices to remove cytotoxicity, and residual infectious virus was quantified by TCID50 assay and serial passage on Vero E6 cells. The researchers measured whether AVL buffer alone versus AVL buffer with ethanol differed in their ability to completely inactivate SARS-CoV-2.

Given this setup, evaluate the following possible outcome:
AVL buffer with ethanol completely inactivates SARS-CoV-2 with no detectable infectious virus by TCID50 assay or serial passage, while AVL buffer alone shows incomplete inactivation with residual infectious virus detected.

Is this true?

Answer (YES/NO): YES